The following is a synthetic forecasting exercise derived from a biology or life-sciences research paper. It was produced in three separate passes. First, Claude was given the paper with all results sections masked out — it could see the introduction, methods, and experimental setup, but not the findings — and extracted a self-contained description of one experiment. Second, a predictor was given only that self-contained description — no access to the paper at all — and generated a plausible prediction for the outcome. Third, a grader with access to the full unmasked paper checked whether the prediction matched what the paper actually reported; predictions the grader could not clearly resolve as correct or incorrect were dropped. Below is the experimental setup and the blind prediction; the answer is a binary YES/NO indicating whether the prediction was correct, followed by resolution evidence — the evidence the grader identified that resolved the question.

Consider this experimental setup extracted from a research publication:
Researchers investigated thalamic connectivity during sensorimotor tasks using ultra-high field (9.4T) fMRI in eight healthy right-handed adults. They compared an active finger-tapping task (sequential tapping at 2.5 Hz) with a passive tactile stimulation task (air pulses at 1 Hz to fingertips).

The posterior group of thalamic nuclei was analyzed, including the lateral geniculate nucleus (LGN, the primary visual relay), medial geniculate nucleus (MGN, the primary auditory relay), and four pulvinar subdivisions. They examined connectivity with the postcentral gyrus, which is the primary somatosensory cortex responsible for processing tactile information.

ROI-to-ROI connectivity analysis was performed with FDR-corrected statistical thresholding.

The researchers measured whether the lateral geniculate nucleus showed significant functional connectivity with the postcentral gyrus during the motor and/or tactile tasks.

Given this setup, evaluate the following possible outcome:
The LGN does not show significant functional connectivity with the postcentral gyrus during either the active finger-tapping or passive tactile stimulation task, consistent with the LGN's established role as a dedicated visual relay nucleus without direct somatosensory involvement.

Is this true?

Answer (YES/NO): YES